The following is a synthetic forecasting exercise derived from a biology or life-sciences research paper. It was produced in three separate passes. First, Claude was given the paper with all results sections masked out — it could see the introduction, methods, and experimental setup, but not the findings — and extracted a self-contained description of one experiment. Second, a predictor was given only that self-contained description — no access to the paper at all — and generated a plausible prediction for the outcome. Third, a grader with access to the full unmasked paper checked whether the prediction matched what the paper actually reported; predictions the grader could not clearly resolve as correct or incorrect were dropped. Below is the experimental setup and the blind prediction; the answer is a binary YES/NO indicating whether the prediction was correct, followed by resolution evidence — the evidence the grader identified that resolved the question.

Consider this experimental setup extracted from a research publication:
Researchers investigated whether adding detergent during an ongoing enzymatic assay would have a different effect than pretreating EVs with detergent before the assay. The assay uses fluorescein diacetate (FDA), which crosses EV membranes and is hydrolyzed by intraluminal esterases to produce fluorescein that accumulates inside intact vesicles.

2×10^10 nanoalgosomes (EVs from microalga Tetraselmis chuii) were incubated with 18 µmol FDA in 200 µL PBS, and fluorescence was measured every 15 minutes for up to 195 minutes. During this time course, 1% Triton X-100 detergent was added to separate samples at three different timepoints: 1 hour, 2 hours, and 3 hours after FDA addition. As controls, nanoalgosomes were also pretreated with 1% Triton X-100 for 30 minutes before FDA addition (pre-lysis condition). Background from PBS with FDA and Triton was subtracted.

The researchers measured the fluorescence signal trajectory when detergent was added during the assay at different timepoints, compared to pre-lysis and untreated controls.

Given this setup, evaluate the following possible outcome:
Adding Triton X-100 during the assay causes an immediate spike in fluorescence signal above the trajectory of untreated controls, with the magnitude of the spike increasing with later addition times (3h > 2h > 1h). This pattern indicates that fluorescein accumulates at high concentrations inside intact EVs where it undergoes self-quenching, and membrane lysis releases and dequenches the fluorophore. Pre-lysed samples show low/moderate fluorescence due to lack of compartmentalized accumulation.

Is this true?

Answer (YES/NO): NO